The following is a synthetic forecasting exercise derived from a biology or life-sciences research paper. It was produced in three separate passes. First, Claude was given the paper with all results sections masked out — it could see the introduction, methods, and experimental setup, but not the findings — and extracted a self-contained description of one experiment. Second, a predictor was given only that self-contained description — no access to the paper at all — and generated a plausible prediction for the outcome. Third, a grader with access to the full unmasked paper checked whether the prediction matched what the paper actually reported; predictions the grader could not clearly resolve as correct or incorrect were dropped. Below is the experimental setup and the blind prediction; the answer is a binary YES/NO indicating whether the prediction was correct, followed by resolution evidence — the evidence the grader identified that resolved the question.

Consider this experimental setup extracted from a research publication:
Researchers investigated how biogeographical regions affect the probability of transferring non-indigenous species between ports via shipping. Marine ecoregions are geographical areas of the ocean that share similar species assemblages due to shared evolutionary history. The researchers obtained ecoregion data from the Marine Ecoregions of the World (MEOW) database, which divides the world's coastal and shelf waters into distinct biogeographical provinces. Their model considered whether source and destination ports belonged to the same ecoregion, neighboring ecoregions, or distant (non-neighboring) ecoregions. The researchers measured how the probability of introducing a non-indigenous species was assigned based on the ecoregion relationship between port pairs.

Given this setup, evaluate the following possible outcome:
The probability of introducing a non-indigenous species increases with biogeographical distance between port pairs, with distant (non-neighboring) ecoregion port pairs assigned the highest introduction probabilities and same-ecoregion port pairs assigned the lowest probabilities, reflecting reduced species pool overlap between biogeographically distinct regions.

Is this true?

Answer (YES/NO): NO